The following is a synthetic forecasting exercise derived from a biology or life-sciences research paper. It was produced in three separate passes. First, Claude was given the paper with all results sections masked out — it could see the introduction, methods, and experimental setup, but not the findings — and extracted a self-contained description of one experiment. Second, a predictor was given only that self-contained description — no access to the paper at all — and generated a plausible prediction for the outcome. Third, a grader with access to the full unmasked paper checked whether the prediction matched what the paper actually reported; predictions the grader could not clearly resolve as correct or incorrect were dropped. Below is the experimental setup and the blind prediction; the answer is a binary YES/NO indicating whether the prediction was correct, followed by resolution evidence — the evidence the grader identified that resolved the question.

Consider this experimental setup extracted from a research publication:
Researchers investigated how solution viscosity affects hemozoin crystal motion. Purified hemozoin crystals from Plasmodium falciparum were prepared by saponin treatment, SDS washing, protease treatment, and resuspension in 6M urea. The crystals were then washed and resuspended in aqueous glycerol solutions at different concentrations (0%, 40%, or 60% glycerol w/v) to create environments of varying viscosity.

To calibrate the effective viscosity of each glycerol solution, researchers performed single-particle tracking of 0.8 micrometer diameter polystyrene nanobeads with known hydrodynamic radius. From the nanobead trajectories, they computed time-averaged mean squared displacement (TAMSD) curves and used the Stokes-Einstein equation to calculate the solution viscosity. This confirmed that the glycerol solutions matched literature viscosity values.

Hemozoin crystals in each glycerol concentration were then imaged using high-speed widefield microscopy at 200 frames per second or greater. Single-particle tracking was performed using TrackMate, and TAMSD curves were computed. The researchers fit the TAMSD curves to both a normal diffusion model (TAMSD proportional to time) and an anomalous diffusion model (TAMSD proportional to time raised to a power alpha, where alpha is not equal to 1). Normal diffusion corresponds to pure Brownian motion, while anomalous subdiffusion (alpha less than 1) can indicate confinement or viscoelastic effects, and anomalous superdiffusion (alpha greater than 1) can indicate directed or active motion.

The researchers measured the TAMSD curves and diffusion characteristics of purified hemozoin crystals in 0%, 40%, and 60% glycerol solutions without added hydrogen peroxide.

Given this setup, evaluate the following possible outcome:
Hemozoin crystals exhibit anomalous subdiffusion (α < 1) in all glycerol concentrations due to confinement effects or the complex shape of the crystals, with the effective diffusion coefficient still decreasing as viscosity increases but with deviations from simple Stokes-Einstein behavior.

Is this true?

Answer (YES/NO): NO